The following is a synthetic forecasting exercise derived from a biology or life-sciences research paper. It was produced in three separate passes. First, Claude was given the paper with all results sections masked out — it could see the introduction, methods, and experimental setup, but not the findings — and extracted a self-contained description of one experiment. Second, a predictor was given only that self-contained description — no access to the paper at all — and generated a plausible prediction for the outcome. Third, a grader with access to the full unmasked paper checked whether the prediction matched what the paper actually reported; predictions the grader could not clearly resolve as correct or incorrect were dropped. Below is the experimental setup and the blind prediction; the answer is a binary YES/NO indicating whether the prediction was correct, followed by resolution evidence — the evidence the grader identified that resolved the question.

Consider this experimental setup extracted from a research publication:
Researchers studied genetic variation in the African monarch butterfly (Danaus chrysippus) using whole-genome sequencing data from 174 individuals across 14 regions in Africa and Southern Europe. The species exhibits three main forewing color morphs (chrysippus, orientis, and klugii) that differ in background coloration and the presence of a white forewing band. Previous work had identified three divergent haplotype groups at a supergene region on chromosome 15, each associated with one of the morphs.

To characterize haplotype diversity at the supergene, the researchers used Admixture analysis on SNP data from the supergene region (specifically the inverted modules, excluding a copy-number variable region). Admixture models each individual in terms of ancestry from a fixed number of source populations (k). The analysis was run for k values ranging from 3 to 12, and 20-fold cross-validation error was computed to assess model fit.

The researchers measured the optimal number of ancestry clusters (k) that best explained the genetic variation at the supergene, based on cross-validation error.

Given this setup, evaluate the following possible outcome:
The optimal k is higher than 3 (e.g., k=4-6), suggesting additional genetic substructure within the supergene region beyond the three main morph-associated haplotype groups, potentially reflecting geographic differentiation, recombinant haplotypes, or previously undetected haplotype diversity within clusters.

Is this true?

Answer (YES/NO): YES